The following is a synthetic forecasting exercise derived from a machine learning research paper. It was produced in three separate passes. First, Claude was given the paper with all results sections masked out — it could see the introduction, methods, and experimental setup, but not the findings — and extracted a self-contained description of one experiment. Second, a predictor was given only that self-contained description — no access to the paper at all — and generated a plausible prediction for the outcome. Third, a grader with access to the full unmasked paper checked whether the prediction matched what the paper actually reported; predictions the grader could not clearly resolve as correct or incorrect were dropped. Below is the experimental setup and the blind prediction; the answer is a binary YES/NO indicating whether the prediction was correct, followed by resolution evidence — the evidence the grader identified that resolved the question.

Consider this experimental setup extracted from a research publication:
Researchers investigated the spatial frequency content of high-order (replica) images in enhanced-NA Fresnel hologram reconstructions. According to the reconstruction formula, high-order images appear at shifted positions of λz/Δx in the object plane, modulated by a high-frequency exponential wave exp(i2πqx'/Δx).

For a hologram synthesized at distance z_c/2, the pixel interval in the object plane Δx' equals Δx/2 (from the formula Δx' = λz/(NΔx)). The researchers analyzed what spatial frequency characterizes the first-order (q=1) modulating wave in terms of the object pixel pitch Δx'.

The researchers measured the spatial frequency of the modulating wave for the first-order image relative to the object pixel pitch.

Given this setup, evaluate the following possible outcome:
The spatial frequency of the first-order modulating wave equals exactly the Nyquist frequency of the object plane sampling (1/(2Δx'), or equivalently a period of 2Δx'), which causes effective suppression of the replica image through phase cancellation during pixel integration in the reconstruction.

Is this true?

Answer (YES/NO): NO